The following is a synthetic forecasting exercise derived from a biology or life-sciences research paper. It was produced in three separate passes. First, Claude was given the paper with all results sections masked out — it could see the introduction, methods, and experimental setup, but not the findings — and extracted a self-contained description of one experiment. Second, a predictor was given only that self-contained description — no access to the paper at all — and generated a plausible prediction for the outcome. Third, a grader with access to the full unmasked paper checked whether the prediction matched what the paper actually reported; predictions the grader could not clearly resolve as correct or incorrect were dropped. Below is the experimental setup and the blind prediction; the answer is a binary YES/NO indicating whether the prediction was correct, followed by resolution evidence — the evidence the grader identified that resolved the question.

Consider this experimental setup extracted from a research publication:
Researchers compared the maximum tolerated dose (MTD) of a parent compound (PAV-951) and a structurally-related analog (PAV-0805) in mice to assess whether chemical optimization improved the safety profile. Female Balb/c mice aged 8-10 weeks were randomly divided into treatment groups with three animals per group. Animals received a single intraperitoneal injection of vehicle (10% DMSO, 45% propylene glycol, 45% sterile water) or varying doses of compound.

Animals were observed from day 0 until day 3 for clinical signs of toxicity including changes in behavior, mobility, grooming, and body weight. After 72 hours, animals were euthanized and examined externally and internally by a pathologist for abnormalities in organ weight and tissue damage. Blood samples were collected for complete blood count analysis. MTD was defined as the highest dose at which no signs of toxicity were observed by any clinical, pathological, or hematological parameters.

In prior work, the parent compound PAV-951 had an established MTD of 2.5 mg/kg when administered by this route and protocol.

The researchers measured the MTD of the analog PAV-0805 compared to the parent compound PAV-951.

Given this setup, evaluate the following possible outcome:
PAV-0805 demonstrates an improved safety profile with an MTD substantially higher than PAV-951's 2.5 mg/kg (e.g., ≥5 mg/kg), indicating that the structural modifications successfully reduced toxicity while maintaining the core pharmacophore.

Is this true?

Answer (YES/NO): YES